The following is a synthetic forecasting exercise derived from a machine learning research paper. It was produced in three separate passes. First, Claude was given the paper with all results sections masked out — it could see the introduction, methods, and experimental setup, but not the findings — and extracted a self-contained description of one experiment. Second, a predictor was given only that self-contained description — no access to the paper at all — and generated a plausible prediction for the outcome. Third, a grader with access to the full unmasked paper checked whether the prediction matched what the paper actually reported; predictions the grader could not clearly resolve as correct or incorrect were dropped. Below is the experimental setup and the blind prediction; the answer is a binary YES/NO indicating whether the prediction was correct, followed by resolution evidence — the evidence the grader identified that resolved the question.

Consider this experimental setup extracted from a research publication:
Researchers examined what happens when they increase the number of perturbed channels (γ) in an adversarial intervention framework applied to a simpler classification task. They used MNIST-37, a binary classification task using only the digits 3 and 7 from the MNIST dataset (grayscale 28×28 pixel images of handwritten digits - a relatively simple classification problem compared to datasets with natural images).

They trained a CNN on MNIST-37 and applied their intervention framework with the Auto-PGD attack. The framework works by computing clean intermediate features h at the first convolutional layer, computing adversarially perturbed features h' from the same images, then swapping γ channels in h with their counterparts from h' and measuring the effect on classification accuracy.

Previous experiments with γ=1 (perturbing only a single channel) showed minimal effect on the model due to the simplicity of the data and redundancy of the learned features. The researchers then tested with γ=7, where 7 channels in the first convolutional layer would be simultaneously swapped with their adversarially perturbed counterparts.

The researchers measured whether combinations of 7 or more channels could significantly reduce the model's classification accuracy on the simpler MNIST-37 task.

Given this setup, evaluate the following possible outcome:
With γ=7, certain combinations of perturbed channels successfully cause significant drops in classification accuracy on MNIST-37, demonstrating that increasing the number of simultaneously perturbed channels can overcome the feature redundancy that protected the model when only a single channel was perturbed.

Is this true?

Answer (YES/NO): YES